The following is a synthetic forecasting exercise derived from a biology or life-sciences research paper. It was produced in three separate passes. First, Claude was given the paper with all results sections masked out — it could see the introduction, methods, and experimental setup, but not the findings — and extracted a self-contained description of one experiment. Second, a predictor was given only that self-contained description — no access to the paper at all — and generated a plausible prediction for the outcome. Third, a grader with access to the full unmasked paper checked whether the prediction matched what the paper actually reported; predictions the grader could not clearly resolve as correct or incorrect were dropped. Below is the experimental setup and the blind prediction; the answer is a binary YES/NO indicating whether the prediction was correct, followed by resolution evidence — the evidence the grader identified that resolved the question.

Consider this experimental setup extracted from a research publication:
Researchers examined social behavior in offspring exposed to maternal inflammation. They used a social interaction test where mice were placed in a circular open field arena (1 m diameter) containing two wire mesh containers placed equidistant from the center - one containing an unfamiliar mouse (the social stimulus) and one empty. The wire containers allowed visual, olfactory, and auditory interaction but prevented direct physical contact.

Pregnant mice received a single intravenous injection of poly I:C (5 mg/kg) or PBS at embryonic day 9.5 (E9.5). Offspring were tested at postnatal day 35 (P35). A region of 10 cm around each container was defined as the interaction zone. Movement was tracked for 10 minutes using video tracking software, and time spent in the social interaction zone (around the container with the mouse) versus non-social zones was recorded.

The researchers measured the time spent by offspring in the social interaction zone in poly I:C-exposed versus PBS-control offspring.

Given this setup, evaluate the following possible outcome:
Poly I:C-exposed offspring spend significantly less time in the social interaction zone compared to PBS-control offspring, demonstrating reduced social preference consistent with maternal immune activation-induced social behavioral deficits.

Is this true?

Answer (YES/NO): YES